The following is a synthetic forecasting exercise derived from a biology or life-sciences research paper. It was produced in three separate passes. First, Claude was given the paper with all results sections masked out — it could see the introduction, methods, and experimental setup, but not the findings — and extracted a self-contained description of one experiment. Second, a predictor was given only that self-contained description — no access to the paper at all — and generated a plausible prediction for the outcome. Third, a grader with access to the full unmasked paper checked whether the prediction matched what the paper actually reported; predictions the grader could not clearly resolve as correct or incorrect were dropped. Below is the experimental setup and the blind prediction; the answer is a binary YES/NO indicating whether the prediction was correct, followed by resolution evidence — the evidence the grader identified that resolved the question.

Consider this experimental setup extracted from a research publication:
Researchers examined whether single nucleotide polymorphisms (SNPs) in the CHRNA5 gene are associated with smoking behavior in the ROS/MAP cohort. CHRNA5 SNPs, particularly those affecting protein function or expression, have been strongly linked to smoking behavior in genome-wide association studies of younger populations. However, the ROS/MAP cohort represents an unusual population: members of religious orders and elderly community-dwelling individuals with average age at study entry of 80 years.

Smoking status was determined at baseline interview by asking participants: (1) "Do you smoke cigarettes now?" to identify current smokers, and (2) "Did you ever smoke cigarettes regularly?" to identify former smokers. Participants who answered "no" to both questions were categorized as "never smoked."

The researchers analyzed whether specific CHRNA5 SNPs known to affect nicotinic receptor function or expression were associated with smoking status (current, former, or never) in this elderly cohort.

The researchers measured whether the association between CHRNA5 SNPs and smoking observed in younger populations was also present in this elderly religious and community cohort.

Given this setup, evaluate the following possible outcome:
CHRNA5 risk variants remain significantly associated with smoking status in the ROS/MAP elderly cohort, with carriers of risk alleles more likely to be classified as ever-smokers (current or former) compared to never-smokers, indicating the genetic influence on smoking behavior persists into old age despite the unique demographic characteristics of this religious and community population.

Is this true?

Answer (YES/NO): NO